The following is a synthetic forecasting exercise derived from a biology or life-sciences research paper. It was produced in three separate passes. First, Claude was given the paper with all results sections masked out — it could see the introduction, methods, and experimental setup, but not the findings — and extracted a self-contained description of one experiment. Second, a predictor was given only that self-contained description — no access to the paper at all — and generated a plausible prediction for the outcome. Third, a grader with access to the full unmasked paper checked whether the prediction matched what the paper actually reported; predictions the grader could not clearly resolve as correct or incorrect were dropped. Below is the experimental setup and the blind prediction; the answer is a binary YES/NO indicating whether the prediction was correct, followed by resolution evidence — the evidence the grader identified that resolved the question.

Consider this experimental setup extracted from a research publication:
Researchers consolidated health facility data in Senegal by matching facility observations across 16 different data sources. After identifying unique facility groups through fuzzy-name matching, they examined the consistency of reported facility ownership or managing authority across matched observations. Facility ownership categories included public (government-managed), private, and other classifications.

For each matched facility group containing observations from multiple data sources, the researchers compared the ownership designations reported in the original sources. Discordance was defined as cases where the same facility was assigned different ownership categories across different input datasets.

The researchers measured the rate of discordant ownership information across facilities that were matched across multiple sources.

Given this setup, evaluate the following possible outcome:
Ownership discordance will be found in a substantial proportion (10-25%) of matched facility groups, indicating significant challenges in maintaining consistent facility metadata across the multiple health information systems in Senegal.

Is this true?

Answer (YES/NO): NO